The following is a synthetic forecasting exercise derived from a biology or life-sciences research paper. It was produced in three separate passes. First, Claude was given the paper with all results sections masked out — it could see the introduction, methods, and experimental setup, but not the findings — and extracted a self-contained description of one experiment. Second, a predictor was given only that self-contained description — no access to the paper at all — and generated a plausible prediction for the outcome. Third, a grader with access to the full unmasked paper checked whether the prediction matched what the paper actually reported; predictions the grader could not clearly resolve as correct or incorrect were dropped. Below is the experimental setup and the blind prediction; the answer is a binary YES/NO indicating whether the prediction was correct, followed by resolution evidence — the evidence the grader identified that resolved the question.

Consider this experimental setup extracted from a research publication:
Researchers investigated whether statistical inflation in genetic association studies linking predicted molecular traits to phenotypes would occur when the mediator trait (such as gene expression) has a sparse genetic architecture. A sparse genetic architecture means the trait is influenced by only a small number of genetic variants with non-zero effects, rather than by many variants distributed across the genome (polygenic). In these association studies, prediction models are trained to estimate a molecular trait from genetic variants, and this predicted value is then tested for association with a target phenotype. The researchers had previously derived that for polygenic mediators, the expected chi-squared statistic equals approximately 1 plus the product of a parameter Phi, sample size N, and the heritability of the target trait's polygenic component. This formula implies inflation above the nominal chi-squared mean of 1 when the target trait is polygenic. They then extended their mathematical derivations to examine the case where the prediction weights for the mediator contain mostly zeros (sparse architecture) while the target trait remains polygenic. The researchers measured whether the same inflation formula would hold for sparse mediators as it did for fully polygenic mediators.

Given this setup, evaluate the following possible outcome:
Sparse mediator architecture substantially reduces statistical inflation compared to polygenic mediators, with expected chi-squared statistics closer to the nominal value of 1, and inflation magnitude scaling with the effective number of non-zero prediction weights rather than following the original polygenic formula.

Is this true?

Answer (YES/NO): NO